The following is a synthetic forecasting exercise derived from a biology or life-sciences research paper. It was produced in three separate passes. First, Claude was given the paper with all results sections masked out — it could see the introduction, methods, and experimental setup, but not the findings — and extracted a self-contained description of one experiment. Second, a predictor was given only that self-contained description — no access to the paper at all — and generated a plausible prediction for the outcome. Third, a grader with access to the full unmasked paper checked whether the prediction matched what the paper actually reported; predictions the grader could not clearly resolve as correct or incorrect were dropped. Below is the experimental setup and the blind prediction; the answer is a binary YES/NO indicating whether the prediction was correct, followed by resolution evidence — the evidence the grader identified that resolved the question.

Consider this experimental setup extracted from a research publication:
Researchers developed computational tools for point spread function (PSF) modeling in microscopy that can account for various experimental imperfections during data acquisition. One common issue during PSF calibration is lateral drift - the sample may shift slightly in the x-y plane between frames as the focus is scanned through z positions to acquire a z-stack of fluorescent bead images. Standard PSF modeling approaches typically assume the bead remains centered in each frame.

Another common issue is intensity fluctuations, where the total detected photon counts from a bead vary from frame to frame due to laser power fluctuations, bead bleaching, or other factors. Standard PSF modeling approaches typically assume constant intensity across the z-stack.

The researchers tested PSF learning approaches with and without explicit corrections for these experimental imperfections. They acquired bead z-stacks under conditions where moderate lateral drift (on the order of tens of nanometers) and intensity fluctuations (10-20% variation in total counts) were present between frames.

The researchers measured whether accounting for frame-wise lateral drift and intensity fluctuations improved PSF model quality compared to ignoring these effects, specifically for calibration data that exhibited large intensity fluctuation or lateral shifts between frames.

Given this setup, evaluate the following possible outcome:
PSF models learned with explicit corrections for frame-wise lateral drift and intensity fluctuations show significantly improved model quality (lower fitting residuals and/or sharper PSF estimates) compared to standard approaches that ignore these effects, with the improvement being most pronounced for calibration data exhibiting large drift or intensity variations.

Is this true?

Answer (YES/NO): YES